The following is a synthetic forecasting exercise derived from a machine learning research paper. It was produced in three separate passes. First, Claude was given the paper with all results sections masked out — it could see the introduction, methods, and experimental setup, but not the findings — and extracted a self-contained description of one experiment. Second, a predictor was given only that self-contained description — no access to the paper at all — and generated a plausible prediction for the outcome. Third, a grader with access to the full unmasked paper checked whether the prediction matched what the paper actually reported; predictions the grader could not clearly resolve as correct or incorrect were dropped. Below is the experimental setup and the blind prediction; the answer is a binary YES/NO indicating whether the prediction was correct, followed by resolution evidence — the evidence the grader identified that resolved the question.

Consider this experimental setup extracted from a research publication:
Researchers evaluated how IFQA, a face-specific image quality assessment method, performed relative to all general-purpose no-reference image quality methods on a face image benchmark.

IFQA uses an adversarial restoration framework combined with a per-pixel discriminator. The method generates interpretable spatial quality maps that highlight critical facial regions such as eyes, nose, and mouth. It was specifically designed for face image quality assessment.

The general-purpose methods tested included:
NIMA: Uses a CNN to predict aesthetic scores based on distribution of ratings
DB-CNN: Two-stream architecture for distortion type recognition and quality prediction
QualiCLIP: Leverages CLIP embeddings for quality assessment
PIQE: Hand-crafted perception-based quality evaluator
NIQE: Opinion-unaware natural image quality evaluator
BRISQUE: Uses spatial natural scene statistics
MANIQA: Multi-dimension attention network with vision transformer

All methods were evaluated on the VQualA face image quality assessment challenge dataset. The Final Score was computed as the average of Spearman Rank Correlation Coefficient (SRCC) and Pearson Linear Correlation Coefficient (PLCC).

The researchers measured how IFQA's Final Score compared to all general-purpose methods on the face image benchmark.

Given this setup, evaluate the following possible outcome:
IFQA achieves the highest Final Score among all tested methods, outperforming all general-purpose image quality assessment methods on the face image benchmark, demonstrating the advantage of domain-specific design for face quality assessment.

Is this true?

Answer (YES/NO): NO